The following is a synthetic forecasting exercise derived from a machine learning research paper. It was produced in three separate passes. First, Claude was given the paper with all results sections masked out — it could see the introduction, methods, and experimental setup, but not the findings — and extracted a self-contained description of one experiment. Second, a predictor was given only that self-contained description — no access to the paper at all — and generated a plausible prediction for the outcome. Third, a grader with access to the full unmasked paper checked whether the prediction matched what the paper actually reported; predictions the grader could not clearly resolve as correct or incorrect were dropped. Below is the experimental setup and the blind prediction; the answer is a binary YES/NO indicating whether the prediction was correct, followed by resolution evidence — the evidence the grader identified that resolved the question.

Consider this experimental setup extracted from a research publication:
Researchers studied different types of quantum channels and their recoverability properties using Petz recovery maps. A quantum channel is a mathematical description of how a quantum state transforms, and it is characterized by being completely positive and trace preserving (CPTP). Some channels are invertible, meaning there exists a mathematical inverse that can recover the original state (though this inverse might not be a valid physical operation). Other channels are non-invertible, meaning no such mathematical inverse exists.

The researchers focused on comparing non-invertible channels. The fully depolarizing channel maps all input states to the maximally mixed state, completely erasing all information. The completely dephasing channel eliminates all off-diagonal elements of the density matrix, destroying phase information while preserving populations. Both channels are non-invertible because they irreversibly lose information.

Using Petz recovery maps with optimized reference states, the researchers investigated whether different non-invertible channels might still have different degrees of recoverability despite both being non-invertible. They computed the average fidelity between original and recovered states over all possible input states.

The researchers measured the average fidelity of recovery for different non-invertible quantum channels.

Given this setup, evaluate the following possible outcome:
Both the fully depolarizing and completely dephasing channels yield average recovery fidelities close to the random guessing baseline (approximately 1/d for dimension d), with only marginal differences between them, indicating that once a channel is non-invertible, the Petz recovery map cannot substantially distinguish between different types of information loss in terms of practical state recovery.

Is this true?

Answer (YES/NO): NO